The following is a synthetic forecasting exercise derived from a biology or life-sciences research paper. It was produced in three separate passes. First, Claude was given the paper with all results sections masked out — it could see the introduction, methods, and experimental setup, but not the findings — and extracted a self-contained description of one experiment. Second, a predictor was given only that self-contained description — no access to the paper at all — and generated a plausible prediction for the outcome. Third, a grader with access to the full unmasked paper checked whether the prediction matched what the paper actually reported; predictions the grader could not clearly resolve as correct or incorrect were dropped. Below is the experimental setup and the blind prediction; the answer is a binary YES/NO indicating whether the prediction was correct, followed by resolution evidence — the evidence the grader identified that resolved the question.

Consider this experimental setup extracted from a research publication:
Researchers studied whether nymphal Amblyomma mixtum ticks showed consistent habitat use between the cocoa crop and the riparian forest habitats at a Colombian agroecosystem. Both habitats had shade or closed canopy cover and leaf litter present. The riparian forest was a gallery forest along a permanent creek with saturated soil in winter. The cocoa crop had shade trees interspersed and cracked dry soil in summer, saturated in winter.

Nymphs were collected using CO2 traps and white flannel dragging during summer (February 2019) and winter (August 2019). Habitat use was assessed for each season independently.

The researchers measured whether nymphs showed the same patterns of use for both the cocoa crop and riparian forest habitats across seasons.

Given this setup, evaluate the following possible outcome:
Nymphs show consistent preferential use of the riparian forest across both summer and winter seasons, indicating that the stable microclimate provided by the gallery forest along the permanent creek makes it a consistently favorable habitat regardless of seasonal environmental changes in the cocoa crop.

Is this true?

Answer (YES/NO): NO